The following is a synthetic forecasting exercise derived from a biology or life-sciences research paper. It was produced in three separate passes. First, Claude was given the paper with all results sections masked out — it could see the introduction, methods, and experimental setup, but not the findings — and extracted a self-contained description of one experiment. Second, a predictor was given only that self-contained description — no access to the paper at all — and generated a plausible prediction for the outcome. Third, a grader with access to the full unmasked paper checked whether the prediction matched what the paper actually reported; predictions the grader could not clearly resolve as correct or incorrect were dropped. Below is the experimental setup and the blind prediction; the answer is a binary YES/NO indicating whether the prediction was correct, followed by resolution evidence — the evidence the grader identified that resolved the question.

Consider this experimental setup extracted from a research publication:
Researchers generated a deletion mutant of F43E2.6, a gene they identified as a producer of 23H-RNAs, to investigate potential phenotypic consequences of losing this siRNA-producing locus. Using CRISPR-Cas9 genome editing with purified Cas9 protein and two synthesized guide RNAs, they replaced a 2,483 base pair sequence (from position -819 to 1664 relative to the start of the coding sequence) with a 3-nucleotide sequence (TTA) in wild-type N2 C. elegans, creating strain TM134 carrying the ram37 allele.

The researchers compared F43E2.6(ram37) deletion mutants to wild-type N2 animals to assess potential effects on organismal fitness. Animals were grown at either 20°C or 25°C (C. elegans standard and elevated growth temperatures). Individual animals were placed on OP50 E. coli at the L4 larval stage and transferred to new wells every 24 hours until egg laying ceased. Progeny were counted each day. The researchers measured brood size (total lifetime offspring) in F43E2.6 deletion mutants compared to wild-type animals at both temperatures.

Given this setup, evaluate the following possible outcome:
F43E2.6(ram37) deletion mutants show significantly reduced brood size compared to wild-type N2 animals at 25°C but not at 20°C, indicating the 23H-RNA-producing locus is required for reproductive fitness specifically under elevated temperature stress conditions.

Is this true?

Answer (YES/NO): NO